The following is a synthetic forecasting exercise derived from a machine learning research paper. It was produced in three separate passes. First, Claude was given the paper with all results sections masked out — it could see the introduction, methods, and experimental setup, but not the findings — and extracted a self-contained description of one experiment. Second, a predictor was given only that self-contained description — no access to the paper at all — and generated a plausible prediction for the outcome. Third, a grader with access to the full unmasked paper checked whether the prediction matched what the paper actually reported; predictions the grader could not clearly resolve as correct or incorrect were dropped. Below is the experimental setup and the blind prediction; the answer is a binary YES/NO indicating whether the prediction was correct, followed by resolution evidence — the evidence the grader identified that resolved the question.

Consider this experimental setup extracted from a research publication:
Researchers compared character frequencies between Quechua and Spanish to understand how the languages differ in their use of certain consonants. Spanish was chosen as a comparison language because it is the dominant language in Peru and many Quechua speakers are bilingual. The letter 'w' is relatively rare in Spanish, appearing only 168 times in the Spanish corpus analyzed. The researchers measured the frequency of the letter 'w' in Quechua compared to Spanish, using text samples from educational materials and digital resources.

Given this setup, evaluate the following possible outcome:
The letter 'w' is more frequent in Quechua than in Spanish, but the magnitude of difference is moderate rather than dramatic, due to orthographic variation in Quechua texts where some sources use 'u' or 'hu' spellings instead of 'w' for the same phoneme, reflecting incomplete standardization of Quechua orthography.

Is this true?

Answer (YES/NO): NO